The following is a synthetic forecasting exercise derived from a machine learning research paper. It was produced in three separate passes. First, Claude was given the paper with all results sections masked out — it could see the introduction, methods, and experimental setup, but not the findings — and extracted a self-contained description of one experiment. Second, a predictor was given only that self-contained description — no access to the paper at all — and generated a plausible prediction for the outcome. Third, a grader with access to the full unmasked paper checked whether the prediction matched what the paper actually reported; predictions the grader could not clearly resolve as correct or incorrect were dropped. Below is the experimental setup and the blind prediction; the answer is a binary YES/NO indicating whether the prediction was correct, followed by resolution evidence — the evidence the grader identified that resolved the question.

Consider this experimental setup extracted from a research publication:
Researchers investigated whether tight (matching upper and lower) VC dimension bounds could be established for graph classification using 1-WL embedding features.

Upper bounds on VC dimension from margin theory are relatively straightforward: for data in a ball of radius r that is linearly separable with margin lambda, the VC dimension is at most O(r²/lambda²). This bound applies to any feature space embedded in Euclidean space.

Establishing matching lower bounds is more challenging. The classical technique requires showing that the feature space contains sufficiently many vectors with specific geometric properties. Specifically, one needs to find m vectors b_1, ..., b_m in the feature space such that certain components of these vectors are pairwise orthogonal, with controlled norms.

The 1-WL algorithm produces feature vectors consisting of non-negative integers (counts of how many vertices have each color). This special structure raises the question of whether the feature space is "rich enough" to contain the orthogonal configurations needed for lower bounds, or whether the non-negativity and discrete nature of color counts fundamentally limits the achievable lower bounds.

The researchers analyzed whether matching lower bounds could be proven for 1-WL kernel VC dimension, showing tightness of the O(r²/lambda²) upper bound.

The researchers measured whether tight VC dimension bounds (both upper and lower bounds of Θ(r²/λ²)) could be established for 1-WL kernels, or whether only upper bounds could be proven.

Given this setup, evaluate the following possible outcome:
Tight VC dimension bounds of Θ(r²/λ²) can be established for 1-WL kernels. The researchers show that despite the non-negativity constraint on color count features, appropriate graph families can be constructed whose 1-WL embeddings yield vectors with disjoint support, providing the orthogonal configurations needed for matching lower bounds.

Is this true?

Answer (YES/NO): YES